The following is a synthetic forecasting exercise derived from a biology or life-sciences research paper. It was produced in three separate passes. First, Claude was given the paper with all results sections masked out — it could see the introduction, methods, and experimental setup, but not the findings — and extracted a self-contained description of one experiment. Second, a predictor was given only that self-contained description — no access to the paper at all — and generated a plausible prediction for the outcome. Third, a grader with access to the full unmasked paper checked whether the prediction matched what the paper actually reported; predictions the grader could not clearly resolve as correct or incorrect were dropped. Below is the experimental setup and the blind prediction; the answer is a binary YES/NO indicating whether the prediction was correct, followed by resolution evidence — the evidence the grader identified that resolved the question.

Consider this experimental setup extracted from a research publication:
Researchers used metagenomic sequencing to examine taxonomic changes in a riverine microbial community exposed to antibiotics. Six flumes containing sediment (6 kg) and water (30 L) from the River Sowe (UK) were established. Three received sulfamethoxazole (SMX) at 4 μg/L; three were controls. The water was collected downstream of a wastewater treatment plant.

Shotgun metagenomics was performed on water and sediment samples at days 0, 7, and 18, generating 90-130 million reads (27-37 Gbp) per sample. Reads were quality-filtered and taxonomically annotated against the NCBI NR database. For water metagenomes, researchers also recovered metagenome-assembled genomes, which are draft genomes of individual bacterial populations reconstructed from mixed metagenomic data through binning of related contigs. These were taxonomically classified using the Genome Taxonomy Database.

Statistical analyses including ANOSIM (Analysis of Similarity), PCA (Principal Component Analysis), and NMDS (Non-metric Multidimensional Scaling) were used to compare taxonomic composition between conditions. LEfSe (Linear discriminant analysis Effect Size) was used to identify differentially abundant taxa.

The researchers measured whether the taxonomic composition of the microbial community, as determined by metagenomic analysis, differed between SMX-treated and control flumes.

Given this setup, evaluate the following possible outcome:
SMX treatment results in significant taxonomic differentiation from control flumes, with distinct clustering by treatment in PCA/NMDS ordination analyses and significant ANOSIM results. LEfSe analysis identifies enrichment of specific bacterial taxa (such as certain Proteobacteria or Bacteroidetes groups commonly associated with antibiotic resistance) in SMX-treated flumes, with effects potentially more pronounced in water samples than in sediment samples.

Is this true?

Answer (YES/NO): NO